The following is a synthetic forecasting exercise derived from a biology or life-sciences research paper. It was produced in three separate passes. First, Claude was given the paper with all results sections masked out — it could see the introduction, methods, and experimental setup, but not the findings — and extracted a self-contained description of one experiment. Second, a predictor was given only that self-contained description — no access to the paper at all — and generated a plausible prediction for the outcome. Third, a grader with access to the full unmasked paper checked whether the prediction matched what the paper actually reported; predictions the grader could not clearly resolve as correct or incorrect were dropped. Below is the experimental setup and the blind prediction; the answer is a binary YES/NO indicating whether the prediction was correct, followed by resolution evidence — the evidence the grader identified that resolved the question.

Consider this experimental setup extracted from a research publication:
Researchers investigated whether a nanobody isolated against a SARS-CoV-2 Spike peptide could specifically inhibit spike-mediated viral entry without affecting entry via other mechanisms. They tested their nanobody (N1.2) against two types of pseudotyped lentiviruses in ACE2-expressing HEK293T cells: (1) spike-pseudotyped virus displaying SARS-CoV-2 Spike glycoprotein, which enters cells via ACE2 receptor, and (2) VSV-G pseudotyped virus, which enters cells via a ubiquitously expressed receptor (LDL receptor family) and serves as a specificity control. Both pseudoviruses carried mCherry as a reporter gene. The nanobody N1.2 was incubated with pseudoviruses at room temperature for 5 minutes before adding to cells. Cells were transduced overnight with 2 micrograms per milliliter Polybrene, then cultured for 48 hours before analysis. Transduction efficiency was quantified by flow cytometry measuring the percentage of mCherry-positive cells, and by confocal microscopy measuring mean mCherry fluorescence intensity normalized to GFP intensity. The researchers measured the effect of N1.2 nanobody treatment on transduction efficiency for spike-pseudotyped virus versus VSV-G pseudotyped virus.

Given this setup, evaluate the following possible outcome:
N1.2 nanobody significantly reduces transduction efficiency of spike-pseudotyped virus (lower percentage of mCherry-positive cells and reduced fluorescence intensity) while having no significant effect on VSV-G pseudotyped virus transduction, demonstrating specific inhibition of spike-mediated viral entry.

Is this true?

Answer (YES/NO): YES